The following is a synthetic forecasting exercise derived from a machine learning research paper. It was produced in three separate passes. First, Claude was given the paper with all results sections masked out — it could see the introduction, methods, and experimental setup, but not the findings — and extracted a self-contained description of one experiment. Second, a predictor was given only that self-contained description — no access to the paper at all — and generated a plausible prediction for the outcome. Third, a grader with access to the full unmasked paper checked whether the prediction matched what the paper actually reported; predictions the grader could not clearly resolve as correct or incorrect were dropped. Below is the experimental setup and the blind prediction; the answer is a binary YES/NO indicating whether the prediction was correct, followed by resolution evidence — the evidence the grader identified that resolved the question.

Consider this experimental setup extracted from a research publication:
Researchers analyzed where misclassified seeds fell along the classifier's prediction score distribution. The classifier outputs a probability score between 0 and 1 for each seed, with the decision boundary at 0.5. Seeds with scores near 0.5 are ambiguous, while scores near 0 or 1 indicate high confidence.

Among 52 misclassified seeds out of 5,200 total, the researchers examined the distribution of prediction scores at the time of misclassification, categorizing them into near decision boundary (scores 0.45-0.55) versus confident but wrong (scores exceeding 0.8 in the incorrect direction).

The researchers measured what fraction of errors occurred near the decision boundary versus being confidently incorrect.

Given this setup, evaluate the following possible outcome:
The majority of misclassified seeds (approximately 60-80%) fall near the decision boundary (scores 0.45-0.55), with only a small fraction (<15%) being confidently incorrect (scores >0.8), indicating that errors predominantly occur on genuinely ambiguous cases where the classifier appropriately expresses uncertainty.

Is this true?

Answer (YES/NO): NO